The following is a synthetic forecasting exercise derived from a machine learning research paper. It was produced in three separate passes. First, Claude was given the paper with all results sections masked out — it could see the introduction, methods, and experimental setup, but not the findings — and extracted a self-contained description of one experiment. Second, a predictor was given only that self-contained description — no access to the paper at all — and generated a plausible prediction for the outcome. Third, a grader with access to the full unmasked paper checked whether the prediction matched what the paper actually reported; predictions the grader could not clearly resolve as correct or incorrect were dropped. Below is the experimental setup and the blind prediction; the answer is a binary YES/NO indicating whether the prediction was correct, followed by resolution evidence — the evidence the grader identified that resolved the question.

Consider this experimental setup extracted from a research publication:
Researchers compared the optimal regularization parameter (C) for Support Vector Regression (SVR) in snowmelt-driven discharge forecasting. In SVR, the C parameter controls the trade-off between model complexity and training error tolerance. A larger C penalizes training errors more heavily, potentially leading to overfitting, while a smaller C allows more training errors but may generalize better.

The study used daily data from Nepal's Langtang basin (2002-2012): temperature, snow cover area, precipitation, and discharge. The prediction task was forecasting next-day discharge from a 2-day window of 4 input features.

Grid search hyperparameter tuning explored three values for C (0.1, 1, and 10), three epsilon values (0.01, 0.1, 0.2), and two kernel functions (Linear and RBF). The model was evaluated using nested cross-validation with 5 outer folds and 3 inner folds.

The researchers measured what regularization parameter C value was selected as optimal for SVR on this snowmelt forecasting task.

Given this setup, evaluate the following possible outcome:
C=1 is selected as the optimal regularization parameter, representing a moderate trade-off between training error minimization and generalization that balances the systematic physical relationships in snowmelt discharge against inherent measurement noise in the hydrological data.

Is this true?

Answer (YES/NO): NO